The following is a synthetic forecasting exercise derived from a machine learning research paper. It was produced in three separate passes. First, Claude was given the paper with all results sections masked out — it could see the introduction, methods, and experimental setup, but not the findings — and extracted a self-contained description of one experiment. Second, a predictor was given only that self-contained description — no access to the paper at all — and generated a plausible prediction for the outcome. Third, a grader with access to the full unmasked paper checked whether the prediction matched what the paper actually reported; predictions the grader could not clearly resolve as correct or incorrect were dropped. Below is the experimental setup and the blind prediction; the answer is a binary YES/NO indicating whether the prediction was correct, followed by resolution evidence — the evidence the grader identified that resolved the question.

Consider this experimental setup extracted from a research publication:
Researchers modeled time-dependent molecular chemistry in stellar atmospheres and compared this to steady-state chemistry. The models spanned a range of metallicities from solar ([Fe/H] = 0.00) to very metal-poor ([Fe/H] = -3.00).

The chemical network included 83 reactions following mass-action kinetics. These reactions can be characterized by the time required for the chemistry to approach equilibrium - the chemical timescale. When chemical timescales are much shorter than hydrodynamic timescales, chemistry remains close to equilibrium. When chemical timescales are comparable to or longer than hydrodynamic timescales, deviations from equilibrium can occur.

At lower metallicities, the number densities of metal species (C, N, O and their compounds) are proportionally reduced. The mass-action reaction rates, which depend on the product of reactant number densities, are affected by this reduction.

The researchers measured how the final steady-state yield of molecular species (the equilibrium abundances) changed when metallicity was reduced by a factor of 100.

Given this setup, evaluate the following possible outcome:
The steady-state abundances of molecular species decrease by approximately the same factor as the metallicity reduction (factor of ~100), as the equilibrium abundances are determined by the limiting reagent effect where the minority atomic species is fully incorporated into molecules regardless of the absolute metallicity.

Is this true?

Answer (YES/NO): YES